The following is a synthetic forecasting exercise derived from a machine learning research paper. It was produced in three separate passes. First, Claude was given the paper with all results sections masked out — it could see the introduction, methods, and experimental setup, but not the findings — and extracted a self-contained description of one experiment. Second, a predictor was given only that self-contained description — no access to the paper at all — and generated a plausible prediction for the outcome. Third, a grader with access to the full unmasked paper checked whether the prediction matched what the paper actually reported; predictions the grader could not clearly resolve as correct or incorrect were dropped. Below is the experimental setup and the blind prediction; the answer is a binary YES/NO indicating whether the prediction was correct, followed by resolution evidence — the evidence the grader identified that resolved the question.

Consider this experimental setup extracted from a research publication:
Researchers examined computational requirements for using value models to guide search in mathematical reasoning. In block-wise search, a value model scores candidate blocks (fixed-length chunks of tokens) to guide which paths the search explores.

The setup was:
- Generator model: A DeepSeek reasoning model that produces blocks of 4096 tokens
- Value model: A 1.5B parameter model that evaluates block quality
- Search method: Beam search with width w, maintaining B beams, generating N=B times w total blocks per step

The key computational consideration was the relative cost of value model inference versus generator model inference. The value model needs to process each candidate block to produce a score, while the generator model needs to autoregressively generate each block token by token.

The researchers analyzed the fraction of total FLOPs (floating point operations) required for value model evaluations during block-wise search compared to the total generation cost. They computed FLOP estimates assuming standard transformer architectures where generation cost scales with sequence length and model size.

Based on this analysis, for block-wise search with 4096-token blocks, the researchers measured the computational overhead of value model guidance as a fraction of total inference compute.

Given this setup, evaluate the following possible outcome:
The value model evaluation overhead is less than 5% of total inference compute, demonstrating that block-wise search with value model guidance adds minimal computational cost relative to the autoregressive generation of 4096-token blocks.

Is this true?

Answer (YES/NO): YES